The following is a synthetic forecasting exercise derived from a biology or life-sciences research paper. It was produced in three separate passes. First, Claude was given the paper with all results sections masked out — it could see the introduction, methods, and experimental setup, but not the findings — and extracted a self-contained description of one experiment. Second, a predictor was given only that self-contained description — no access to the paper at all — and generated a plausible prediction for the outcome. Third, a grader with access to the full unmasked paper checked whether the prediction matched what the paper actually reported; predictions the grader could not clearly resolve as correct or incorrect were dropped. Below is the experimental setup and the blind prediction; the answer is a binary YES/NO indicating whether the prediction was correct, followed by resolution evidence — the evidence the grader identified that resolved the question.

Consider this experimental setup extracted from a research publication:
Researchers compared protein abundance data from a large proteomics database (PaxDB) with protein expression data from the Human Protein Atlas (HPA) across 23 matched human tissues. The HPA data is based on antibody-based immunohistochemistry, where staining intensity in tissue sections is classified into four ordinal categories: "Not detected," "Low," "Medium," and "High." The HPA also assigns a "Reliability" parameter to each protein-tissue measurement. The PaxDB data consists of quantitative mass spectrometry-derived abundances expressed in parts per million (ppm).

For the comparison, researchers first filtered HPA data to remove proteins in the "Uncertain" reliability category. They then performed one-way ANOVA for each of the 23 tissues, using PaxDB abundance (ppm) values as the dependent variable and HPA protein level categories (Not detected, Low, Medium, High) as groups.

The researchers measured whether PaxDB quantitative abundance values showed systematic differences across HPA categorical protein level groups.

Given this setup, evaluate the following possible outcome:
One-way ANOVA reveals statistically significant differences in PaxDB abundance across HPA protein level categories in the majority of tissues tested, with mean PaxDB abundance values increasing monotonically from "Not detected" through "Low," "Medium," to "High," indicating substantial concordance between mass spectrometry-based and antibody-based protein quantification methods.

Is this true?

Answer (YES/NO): NO